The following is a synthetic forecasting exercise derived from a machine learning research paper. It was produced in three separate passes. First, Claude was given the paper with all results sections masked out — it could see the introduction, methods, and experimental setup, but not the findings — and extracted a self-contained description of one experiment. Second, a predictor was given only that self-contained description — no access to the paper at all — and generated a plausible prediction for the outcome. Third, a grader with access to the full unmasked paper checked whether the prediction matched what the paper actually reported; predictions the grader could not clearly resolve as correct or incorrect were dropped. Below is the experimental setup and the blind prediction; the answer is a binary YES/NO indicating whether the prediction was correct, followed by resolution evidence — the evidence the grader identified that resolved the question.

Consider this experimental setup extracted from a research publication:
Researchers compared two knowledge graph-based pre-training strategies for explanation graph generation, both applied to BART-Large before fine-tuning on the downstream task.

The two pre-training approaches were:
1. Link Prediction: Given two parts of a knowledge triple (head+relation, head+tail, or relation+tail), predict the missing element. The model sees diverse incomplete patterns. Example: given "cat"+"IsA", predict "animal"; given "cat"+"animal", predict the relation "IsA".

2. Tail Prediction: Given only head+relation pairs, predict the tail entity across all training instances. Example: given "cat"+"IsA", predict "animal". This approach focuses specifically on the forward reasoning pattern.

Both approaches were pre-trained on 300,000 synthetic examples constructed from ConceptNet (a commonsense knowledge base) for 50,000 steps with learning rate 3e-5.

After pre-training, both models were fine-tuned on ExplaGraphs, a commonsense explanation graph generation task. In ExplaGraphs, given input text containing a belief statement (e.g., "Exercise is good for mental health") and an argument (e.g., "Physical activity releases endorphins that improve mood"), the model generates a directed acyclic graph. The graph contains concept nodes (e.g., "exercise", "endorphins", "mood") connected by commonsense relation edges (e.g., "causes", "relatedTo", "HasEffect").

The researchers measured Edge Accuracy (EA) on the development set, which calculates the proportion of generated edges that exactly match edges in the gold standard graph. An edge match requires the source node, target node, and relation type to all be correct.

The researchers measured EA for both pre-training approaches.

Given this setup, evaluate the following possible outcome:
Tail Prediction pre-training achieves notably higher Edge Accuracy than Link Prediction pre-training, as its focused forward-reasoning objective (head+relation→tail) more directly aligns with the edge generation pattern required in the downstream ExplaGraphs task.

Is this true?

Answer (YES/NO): YES